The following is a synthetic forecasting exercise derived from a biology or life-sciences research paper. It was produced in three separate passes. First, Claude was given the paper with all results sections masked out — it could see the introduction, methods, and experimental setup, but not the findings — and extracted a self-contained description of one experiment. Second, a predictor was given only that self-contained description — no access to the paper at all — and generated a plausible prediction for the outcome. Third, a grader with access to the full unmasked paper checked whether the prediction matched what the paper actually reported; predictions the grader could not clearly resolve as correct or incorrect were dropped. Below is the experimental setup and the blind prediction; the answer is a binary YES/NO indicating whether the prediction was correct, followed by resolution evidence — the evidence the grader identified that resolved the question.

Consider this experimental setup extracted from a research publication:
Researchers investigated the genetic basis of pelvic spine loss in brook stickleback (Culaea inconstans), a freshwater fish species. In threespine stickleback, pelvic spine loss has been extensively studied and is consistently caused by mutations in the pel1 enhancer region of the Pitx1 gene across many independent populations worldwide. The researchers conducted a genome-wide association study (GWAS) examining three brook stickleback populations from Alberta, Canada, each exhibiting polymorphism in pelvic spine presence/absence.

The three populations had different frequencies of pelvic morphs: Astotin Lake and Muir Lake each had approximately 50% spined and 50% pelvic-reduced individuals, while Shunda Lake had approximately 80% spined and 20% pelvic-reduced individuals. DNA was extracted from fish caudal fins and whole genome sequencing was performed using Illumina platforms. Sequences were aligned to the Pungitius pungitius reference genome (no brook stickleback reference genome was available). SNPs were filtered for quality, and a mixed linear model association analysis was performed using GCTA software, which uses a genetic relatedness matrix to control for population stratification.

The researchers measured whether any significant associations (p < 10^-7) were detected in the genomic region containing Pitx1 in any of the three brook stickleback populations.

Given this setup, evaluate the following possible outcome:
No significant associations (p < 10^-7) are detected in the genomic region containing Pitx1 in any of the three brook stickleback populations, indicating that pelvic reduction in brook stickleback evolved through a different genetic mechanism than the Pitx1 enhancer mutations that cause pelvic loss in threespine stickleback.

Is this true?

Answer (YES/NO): YES